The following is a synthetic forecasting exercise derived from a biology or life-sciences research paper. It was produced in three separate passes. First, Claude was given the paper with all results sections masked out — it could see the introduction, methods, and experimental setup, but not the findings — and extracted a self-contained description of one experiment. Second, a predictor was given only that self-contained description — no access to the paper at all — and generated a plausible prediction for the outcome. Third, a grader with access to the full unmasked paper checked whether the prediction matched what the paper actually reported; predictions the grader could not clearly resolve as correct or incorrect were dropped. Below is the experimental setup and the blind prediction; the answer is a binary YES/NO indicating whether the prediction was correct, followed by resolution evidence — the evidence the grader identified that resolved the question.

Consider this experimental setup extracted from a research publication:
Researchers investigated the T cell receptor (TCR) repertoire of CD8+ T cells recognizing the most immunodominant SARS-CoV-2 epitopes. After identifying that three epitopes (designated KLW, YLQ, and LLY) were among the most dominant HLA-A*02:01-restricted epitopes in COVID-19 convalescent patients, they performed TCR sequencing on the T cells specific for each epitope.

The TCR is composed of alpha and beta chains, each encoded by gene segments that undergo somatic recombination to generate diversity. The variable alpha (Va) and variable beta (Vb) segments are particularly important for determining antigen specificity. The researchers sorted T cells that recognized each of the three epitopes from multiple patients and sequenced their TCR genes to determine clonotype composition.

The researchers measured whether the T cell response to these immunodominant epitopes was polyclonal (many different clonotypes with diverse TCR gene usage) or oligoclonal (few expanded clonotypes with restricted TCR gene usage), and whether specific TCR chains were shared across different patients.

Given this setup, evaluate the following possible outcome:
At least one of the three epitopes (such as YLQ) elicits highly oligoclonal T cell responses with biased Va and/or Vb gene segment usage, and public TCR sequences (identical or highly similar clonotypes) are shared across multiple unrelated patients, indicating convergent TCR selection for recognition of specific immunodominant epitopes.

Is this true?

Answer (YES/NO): YES